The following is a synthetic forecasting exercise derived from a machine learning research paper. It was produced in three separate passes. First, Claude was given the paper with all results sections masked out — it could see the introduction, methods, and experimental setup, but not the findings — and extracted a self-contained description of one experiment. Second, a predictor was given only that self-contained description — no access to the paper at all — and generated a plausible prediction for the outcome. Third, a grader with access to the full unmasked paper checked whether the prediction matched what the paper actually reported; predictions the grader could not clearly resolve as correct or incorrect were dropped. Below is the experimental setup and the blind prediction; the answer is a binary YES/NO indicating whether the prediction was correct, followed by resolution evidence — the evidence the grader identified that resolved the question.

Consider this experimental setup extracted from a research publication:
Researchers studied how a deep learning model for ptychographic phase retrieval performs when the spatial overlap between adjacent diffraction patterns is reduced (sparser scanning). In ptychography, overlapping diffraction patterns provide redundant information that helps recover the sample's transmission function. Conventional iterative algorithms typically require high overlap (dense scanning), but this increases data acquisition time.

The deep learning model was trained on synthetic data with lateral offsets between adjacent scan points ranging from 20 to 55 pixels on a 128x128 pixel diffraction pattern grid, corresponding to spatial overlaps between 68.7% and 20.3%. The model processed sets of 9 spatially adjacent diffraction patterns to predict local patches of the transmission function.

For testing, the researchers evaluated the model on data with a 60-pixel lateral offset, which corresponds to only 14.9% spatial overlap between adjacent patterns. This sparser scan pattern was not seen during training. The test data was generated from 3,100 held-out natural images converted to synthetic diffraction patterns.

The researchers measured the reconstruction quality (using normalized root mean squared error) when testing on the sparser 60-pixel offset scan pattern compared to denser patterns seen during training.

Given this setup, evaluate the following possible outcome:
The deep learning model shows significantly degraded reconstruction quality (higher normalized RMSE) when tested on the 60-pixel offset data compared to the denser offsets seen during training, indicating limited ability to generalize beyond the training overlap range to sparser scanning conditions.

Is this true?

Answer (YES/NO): NO